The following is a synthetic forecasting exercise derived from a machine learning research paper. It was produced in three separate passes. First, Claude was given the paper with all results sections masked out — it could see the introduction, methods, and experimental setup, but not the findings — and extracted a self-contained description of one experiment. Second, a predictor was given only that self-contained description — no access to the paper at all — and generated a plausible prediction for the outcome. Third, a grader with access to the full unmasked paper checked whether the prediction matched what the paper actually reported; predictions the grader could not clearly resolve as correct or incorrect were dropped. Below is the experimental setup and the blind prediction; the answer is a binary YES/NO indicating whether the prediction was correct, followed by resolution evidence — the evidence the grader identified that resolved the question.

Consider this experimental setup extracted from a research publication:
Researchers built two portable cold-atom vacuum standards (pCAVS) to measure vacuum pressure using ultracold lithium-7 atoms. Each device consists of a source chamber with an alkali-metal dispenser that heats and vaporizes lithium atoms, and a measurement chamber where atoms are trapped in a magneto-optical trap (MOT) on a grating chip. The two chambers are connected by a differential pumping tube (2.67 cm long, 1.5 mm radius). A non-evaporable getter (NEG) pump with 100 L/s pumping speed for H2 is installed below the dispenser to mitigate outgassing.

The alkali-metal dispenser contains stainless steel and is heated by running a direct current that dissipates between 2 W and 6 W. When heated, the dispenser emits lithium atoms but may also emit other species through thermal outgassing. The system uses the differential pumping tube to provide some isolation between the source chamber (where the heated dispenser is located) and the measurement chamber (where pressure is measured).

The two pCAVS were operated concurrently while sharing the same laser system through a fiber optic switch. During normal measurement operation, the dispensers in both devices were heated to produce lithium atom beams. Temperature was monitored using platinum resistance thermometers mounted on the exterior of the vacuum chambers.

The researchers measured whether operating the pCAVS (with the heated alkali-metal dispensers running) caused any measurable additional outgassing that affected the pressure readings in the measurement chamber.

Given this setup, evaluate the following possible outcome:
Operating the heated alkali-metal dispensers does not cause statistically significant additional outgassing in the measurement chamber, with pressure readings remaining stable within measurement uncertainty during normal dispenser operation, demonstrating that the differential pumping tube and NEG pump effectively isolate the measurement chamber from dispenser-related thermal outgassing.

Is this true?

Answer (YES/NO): NO